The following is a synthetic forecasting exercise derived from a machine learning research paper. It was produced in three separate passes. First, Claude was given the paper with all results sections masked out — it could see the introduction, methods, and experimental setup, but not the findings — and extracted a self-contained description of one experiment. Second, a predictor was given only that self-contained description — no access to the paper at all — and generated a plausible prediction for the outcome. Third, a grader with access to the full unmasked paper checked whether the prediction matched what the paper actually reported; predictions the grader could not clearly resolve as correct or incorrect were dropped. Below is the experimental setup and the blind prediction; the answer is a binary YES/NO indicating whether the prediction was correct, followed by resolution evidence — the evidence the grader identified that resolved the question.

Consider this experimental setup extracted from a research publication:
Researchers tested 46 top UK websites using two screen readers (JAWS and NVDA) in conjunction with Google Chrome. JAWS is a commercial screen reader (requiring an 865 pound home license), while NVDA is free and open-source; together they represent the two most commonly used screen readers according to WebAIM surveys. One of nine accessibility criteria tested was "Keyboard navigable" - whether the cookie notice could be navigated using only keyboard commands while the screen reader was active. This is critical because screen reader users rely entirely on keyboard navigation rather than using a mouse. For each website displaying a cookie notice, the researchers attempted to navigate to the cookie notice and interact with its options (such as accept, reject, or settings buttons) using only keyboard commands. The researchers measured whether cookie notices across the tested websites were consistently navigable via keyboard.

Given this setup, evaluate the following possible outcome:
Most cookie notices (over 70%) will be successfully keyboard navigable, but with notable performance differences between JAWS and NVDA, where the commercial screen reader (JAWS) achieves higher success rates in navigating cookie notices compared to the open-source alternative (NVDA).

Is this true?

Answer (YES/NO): NO